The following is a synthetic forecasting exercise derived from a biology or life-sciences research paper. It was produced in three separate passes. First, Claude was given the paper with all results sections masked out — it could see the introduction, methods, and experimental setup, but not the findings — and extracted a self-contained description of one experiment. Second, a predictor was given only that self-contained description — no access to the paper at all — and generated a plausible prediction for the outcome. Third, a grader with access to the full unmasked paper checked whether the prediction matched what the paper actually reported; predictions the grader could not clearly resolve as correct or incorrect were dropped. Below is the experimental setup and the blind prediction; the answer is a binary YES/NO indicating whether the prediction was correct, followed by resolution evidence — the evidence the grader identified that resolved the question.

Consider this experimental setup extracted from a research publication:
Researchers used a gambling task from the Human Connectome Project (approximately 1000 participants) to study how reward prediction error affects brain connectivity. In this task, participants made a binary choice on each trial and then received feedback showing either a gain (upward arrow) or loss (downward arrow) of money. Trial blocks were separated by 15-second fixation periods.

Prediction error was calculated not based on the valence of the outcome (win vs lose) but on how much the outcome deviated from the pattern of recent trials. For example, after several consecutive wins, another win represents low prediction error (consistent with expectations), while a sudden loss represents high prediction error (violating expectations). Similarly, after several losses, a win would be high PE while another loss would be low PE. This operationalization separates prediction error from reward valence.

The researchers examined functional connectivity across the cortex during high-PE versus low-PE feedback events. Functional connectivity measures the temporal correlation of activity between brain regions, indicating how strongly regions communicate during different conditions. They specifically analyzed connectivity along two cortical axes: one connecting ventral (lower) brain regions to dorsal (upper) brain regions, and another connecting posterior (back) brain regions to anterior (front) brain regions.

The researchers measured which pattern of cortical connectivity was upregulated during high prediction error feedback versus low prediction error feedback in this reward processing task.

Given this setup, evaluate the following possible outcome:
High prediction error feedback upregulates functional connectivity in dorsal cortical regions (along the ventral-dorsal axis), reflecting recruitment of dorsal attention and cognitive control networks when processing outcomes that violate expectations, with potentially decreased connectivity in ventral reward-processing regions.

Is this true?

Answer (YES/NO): NO